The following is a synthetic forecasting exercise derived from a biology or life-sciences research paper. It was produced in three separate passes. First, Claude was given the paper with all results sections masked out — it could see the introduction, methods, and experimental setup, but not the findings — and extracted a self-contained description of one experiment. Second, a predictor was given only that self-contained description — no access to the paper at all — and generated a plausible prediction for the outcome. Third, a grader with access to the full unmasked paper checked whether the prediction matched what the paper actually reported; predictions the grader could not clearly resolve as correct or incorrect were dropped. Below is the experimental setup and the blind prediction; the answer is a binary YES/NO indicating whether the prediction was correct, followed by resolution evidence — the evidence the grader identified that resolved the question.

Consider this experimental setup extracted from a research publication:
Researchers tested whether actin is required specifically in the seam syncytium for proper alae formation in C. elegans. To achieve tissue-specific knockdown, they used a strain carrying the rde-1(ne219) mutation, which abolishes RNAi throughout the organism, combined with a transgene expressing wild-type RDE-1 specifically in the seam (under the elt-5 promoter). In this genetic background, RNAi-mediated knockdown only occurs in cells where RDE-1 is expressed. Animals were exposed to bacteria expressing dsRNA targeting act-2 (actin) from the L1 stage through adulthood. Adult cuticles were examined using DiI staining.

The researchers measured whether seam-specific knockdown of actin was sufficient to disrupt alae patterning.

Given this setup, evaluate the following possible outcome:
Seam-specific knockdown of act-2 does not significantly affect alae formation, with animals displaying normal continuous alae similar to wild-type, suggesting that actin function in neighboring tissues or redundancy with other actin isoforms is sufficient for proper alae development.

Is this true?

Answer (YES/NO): NO